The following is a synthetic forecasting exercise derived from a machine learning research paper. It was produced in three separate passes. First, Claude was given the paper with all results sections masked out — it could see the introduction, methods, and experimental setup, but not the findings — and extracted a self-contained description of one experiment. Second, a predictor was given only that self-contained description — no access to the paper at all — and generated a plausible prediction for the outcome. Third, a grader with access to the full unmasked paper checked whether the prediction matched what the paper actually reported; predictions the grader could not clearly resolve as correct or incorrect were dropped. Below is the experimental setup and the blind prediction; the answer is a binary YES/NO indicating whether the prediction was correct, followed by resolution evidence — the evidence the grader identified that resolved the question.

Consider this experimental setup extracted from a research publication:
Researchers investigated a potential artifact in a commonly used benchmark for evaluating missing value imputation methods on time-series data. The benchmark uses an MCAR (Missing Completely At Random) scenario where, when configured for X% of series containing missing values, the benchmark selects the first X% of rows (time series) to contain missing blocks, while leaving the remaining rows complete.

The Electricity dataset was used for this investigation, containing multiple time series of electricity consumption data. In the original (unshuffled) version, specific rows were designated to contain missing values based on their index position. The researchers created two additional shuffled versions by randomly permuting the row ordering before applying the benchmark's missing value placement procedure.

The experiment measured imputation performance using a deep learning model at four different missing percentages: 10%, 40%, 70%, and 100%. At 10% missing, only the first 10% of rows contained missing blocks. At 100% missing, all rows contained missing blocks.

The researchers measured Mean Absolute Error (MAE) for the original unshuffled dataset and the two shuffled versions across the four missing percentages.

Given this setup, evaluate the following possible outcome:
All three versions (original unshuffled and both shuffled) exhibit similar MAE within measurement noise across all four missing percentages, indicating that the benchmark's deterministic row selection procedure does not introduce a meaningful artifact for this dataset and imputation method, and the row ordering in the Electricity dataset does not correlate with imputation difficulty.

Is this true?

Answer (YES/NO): NO